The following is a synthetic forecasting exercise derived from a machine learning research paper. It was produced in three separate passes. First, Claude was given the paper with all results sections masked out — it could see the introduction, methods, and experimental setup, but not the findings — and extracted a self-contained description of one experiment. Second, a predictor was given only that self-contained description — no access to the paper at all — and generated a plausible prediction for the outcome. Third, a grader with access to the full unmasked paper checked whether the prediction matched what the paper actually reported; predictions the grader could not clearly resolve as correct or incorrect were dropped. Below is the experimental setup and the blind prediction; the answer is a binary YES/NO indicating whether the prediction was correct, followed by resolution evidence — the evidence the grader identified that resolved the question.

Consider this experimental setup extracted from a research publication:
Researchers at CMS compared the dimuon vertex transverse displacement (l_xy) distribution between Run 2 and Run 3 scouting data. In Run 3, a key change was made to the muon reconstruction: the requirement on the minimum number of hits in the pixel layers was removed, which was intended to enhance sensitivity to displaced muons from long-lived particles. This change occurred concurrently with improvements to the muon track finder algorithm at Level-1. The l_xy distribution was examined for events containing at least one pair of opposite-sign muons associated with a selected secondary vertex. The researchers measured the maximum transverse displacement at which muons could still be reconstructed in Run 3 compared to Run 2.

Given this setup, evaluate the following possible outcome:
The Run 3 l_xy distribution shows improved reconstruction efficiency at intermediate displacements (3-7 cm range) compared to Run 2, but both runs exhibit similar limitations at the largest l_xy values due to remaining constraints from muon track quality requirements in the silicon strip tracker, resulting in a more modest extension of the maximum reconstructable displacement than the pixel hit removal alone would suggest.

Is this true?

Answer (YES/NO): NO